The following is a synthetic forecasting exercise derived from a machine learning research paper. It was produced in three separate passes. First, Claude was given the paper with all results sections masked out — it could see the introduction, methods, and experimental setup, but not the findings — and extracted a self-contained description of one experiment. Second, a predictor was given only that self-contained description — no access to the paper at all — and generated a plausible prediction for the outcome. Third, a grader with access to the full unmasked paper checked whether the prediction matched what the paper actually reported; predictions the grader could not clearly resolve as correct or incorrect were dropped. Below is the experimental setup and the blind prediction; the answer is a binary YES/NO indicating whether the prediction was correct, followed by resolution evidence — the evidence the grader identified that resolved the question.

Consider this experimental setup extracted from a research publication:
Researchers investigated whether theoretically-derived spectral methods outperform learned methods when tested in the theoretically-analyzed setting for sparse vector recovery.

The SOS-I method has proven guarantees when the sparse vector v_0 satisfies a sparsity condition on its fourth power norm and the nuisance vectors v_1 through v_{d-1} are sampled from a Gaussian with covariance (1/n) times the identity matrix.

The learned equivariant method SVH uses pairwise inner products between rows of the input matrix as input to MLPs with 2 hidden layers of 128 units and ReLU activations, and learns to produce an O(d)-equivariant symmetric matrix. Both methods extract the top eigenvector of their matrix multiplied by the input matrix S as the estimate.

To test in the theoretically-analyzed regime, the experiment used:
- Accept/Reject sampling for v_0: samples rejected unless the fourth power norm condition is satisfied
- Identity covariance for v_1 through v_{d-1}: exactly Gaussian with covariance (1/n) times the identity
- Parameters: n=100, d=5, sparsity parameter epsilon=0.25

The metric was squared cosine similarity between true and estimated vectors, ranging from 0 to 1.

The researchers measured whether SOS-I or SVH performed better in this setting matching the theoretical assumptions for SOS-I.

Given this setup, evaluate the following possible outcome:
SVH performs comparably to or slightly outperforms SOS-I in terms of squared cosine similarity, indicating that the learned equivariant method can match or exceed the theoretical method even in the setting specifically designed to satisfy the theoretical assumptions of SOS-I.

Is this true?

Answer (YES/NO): NO